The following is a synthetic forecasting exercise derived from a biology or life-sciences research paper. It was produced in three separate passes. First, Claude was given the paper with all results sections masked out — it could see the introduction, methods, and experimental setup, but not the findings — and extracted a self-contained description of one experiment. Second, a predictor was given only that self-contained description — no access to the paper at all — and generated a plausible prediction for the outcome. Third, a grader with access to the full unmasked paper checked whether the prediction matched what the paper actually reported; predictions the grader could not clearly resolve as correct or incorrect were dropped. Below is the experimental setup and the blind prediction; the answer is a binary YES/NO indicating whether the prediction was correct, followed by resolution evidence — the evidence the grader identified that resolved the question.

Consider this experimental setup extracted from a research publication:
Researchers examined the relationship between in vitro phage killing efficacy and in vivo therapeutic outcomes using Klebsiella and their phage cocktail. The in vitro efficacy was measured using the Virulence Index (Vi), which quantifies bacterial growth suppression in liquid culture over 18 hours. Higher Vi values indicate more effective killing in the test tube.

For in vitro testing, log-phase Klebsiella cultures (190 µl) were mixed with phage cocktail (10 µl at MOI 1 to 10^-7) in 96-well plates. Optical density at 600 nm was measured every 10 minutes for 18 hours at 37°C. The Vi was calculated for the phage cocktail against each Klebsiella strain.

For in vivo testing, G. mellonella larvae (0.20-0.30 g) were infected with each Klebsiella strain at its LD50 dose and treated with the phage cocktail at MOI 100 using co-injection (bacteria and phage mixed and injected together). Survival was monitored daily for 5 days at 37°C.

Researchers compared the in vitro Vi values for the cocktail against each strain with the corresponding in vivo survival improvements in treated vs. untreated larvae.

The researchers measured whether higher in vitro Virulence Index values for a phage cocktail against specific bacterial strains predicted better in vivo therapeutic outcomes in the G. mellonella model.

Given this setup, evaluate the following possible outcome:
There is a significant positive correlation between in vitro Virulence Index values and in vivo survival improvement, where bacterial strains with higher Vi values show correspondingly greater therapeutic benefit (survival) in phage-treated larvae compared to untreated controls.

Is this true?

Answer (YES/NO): NO